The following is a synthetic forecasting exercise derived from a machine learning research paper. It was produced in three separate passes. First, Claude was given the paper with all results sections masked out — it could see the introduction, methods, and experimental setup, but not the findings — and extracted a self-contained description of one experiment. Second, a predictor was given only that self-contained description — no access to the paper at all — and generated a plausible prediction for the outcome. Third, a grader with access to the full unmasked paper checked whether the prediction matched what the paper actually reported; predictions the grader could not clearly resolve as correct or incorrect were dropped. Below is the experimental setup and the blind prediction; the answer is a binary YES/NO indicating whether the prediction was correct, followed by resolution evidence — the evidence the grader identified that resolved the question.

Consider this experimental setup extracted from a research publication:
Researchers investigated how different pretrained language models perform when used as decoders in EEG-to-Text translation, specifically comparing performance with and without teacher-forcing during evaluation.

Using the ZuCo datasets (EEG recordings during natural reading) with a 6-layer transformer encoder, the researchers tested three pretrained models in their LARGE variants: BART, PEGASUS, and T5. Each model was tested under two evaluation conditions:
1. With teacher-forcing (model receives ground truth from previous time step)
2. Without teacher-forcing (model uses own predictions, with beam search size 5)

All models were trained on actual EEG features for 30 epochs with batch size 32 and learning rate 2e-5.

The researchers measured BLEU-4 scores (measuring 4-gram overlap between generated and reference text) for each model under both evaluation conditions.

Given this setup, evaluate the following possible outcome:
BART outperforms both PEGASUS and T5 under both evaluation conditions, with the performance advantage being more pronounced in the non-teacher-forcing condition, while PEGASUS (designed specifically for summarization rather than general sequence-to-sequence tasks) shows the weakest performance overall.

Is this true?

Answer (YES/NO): NO